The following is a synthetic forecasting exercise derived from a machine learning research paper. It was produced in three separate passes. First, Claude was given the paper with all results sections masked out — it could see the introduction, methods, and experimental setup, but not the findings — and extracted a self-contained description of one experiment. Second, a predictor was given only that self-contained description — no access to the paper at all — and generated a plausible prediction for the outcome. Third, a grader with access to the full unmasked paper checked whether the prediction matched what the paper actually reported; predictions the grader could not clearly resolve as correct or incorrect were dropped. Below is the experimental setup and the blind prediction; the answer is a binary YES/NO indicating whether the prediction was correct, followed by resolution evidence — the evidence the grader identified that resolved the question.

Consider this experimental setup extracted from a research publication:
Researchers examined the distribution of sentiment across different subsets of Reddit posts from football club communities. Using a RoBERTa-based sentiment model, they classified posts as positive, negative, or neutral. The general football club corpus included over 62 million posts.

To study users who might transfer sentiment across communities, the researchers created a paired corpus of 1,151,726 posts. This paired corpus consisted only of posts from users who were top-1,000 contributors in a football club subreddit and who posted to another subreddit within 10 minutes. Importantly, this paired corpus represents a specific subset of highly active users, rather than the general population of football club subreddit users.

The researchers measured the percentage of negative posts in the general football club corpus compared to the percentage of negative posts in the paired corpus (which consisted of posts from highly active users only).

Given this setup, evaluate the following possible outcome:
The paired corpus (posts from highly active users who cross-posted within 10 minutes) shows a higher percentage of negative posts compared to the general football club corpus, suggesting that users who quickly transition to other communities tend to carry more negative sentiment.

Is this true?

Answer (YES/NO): YES